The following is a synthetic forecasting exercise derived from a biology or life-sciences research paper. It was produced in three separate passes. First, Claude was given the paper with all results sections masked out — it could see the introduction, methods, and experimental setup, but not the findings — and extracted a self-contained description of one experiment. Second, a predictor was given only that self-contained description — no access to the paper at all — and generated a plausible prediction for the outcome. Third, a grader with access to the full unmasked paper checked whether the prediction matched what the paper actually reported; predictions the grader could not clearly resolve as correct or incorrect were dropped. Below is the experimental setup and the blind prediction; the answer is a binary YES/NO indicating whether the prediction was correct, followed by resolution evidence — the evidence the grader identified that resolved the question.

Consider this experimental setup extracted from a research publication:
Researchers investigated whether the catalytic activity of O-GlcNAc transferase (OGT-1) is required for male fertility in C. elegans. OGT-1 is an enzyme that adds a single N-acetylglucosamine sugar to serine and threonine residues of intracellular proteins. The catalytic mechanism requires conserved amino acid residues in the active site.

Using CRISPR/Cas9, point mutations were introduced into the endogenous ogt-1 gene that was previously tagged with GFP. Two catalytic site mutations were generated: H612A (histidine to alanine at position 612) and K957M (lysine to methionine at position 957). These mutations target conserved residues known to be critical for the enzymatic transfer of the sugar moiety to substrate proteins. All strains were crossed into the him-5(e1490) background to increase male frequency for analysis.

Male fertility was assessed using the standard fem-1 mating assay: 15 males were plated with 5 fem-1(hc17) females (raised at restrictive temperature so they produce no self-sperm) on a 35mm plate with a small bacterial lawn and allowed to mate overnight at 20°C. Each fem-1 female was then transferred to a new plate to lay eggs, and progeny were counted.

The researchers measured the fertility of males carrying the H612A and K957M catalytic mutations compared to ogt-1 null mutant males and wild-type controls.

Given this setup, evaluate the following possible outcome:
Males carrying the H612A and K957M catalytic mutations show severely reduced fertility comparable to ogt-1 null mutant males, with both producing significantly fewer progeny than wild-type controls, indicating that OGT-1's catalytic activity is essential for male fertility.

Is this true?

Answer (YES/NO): NO